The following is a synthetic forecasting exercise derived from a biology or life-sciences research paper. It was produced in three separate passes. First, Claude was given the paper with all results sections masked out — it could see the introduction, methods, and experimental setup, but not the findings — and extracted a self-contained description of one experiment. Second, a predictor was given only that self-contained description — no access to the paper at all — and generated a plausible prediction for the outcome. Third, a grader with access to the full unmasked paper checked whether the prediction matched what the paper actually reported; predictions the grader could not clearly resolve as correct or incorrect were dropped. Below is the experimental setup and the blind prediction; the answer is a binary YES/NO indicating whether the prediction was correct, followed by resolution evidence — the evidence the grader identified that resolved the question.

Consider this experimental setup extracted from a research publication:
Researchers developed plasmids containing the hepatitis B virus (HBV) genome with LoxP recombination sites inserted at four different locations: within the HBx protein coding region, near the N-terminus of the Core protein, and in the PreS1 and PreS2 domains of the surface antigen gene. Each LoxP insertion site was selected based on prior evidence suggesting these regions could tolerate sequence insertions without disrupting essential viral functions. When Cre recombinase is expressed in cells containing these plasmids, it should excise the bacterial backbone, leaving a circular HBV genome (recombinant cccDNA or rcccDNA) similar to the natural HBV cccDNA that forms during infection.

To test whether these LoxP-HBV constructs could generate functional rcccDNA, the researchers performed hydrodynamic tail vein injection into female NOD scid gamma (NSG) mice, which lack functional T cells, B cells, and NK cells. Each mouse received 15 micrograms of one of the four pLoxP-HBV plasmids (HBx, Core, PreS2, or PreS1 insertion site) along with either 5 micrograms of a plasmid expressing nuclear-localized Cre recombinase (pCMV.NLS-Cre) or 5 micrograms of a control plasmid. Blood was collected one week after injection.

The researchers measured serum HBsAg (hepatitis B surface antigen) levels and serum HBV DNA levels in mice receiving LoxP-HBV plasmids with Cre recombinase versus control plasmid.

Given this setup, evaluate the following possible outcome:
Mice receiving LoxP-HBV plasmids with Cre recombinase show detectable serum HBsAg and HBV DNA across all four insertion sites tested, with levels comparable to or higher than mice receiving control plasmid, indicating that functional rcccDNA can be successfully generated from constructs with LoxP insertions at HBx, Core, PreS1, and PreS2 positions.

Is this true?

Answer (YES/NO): YES